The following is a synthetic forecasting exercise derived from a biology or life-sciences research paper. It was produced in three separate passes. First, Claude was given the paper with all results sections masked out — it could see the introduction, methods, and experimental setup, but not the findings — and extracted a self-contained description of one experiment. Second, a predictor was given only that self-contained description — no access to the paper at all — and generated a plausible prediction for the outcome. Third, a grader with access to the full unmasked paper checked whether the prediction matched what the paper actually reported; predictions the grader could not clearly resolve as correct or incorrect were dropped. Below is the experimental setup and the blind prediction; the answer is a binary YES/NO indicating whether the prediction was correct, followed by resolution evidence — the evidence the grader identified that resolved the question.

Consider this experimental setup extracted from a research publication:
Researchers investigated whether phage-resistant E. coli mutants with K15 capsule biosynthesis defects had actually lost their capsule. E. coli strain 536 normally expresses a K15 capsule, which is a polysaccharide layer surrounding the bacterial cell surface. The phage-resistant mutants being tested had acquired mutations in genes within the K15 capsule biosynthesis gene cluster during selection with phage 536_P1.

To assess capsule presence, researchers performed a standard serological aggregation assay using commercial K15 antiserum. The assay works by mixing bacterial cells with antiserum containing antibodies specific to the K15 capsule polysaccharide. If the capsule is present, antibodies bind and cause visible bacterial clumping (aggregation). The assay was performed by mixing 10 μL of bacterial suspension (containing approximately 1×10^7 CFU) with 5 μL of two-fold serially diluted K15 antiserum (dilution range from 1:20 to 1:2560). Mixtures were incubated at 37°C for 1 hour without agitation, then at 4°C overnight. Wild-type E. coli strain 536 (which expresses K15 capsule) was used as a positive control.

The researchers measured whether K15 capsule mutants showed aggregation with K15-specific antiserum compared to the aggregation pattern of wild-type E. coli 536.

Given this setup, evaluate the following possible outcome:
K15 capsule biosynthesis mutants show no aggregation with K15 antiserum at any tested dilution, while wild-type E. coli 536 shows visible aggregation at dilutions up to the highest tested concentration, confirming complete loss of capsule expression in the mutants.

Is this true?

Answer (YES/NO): NO